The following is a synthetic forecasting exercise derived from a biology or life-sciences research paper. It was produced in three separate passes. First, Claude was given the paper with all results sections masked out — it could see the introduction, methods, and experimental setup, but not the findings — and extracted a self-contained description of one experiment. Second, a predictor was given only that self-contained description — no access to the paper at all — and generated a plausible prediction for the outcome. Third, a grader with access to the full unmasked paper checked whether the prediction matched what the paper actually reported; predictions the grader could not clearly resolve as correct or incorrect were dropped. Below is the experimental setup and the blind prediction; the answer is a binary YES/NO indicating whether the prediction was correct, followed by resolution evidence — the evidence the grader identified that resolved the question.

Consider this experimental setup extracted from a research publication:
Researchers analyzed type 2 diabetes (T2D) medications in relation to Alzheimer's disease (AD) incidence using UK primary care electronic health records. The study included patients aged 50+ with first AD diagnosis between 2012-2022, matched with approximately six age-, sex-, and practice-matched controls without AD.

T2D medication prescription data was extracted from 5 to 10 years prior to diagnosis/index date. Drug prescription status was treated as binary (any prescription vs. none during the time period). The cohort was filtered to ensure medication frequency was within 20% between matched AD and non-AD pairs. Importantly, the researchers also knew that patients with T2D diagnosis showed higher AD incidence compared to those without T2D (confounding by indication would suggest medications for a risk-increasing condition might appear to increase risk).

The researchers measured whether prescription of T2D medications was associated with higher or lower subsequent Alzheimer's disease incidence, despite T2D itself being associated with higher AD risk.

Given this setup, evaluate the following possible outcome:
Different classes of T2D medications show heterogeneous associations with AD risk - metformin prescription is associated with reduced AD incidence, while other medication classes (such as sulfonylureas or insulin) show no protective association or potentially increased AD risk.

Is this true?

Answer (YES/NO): NO